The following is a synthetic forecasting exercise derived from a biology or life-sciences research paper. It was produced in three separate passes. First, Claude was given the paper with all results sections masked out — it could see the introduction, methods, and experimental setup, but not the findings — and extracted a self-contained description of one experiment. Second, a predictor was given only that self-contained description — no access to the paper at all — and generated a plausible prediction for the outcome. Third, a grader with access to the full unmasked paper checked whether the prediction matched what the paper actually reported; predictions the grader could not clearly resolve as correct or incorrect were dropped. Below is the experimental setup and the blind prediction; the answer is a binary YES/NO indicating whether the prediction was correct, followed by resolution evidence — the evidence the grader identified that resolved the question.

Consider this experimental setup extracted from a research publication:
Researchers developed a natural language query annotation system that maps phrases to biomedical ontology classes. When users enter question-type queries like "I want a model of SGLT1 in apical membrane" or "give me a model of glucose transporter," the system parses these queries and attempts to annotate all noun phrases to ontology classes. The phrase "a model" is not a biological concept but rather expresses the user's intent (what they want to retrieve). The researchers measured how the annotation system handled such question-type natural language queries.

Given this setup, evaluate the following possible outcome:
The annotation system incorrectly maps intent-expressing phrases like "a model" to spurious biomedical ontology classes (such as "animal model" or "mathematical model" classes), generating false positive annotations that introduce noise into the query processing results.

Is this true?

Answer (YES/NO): YES